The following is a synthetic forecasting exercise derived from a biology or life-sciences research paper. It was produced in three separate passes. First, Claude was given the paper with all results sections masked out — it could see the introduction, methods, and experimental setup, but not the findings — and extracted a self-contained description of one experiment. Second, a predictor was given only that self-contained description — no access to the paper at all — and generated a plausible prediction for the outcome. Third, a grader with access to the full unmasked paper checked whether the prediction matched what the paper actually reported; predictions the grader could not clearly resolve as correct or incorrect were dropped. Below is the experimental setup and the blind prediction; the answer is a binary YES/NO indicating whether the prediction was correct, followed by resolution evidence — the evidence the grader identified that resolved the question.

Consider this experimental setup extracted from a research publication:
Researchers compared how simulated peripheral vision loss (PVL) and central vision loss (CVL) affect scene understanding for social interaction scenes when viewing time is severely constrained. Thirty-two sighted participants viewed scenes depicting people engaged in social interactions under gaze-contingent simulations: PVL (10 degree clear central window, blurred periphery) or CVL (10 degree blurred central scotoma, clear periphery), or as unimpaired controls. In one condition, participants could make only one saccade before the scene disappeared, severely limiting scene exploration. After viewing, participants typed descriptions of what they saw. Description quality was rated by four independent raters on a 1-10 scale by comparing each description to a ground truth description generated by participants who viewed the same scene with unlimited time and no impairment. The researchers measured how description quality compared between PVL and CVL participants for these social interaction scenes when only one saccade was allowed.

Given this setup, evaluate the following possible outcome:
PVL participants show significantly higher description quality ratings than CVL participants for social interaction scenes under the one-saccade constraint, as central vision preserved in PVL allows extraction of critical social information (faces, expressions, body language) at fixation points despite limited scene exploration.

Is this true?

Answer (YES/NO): NO